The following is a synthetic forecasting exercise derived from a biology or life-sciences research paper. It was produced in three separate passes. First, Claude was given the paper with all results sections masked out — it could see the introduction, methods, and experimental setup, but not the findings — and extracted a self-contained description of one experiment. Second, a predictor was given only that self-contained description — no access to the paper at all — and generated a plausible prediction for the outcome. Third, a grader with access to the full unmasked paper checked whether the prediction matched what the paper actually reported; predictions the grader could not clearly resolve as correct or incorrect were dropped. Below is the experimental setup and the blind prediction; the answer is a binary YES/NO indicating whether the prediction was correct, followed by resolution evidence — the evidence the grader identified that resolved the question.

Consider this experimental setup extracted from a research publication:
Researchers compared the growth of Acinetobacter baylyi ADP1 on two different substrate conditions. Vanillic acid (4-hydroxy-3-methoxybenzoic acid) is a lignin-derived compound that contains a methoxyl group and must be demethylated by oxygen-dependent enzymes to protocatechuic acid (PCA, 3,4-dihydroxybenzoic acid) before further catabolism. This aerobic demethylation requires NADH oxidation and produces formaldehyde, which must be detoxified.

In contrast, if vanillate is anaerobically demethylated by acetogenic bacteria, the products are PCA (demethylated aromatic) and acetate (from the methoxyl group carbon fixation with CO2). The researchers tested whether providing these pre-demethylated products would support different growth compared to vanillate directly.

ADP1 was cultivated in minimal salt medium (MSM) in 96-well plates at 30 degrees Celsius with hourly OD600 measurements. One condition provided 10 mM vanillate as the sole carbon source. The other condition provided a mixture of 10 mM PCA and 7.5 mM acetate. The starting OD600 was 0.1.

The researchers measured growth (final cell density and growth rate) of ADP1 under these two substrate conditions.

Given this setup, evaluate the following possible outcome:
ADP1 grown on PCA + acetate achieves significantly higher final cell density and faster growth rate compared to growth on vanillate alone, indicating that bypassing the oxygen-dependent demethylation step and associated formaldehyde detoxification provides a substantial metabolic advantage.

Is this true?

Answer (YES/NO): YES